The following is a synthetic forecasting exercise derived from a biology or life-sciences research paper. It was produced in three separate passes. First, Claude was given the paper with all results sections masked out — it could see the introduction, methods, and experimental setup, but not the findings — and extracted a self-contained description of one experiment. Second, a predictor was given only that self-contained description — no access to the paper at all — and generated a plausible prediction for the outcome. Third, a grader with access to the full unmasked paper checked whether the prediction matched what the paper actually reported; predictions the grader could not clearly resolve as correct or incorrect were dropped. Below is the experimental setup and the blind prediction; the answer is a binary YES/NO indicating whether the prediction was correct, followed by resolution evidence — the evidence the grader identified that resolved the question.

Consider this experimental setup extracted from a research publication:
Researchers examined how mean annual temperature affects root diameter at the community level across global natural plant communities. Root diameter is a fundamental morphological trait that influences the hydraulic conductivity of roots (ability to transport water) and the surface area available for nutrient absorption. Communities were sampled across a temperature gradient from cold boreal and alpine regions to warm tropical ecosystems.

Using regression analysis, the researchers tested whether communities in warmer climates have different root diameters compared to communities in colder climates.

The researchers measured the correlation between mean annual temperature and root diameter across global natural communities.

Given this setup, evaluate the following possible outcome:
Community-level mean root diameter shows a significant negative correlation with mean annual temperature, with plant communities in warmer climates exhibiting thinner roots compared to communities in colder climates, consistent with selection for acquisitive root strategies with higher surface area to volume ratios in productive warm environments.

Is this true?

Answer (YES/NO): NO